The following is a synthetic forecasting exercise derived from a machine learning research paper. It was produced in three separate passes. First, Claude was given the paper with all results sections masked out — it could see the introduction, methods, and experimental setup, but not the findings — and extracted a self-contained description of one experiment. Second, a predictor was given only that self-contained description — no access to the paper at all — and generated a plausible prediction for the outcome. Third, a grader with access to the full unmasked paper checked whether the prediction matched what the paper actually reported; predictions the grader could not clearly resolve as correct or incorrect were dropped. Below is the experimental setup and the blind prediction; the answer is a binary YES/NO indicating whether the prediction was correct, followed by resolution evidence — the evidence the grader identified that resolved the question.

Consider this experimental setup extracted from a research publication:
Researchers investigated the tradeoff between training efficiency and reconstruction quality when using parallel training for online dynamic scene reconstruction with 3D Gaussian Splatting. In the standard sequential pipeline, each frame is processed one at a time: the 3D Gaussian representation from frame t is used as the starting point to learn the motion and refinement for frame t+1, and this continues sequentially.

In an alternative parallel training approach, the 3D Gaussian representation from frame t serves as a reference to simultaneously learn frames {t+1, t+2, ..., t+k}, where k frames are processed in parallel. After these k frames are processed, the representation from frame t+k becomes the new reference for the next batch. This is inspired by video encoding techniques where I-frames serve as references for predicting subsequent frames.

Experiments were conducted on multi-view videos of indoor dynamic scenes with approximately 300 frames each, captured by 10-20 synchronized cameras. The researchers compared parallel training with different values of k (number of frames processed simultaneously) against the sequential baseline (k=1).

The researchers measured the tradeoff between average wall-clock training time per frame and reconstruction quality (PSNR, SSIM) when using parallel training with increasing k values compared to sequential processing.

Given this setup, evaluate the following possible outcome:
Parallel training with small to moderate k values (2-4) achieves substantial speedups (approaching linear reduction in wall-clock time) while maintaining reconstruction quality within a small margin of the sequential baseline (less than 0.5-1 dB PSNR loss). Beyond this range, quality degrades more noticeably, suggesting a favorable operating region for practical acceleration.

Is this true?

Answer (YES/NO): YES